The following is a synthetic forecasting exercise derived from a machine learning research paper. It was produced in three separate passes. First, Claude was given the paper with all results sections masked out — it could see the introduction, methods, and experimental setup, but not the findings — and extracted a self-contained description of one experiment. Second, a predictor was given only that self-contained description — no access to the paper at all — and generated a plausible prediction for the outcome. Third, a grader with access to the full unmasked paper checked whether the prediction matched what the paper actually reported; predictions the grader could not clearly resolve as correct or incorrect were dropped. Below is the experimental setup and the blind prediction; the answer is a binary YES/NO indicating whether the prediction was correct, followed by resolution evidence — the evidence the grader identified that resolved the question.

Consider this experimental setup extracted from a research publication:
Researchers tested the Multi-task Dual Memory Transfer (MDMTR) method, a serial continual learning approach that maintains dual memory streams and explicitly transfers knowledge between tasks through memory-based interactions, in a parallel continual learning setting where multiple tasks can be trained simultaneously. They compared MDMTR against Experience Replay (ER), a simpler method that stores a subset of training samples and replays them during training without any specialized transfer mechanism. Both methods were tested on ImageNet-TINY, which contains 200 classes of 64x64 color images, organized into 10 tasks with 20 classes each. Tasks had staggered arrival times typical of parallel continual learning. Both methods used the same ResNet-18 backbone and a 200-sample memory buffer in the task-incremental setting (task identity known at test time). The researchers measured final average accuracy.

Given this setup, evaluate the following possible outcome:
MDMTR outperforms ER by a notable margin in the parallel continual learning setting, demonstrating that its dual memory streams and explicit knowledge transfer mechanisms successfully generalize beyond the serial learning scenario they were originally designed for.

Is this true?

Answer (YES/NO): NO